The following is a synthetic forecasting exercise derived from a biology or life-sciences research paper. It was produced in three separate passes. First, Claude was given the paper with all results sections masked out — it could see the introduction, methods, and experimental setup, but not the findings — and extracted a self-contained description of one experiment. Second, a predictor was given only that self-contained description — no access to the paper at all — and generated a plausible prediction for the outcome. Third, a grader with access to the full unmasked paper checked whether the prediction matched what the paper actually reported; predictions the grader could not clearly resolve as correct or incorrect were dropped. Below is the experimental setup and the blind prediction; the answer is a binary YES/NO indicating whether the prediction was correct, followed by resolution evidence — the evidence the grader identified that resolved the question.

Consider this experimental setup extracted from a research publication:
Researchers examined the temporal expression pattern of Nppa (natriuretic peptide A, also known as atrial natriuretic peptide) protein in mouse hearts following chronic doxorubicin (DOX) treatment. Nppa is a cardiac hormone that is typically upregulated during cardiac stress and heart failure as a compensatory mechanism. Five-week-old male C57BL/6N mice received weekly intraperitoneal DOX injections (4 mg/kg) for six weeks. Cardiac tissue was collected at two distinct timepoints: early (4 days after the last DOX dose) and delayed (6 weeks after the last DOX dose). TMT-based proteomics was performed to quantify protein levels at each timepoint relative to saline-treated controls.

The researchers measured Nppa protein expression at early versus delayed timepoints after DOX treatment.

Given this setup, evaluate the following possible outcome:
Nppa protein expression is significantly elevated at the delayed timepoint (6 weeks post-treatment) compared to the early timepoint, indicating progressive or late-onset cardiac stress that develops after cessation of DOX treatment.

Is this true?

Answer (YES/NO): YES